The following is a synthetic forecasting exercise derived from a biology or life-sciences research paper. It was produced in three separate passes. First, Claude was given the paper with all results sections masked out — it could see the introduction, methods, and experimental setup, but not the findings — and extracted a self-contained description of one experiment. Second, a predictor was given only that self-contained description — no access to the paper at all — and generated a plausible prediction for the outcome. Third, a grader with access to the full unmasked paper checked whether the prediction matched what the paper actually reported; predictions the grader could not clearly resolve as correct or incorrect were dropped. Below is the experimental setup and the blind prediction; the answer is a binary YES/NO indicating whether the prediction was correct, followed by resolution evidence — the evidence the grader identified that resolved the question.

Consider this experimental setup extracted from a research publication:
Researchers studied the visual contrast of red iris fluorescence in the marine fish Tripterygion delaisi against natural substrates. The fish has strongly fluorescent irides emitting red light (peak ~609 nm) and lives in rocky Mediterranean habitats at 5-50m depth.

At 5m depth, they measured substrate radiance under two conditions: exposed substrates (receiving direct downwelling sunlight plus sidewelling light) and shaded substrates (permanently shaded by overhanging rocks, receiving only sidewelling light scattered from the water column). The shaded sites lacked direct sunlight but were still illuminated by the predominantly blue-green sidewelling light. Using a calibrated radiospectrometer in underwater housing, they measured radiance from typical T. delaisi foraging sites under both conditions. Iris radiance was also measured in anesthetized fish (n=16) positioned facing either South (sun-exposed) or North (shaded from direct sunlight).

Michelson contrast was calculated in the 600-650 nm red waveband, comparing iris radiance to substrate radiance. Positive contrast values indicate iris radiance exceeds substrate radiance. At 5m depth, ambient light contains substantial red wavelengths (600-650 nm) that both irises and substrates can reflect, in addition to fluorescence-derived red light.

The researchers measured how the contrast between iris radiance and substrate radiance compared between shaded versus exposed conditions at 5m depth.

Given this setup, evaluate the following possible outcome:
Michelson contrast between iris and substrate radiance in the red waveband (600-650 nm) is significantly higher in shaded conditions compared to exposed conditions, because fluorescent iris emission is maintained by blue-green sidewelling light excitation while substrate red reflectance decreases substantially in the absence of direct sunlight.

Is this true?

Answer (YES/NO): YES